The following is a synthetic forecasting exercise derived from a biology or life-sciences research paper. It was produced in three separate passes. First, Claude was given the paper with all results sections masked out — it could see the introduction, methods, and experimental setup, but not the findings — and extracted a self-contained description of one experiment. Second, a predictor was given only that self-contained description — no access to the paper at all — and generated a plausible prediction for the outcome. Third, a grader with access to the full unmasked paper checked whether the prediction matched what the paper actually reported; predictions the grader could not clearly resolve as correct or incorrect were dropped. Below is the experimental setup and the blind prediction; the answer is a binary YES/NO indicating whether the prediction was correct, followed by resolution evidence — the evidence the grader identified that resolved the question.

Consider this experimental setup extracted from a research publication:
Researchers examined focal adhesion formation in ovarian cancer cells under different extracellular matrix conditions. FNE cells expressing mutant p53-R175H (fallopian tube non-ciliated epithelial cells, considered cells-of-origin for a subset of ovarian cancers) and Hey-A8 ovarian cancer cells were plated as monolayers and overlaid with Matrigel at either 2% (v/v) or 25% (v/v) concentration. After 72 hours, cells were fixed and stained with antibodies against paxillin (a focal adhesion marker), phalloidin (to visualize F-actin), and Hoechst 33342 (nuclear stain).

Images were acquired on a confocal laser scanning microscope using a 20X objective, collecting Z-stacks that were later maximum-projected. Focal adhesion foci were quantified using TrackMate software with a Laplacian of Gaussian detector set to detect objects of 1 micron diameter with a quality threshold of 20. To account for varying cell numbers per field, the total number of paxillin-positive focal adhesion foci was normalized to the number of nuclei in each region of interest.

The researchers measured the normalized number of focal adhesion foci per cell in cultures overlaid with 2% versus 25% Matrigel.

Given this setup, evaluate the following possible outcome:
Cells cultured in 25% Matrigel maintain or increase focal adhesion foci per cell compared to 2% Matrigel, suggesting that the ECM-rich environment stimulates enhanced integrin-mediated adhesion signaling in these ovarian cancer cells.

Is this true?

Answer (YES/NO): YES